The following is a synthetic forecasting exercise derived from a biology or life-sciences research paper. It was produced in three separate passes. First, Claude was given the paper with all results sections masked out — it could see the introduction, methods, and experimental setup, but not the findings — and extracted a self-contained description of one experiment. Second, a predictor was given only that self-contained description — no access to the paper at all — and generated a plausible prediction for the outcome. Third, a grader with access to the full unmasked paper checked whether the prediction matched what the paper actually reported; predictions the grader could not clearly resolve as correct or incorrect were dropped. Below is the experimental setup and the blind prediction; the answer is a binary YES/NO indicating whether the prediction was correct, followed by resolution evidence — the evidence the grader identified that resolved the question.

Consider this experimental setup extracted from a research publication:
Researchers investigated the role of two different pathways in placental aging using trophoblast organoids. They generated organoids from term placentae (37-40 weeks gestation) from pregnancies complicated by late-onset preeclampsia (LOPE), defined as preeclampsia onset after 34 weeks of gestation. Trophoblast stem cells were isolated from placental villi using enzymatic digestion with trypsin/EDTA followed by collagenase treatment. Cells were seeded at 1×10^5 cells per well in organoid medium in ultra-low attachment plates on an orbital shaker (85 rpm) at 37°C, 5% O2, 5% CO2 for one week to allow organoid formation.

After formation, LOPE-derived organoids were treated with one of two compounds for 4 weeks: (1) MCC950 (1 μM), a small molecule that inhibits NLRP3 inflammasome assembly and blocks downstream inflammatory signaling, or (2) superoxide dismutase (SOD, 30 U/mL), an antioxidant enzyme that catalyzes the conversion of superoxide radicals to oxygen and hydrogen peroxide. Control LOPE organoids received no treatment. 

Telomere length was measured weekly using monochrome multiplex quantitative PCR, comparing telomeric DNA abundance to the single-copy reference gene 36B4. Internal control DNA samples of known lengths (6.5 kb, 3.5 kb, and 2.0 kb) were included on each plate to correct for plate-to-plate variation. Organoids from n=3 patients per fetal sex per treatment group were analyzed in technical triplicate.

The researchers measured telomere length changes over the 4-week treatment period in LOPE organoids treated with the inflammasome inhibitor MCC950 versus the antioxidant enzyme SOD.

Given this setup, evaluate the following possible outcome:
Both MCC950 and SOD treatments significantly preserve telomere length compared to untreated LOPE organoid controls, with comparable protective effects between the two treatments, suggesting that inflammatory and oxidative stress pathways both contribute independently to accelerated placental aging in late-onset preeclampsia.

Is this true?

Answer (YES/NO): NO